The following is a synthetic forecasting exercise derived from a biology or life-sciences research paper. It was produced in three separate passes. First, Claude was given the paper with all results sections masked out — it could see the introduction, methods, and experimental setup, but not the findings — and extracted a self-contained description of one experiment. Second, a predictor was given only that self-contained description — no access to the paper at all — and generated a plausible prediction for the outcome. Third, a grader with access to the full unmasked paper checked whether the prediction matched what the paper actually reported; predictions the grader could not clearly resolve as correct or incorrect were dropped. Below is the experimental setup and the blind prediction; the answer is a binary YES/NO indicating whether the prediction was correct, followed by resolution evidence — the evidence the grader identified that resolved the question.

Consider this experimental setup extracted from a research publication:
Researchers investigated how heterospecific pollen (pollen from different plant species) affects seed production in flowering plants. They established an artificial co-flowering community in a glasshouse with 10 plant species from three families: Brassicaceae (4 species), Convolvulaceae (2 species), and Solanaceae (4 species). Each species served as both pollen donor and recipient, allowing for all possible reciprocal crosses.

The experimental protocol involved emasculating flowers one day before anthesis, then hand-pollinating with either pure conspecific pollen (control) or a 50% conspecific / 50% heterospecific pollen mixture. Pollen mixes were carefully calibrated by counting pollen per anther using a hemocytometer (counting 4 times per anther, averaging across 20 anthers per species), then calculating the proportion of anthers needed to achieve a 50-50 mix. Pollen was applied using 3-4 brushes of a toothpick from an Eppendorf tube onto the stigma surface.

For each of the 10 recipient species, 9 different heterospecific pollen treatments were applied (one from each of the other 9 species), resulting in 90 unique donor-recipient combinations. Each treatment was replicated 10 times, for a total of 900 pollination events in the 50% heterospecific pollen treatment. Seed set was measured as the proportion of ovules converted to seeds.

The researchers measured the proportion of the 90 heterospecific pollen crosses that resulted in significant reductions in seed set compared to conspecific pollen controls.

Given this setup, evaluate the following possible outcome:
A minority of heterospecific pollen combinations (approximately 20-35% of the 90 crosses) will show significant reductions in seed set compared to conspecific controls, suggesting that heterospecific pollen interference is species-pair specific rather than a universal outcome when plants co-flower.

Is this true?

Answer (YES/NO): NO